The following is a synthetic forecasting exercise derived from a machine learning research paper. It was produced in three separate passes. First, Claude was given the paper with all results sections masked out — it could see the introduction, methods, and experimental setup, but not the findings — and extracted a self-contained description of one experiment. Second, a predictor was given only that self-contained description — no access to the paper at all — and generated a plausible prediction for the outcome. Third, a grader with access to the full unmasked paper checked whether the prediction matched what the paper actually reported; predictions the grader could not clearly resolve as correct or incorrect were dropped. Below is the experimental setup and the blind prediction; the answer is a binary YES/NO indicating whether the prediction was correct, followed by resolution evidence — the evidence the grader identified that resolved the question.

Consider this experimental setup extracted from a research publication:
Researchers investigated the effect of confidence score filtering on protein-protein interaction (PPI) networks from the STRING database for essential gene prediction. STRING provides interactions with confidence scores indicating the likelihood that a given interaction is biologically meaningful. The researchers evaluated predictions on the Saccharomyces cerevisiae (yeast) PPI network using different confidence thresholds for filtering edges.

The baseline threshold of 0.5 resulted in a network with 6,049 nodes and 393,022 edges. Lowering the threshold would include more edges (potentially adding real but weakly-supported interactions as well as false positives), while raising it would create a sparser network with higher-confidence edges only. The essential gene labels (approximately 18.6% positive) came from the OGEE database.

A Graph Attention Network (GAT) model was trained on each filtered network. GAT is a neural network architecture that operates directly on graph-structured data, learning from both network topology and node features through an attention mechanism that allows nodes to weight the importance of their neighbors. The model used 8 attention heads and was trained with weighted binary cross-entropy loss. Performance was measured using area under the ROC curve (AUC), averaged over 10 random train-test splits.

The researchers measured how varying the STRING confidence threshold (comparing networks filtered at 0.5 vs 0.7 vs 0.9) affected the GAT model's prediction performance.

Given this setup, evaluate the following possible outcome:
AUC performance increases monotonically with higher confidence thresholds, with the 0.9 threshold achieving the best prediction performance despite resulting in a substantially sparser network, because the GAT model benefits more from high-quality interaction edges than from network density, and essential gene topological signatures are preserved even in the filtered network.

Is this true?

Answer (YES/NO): NO